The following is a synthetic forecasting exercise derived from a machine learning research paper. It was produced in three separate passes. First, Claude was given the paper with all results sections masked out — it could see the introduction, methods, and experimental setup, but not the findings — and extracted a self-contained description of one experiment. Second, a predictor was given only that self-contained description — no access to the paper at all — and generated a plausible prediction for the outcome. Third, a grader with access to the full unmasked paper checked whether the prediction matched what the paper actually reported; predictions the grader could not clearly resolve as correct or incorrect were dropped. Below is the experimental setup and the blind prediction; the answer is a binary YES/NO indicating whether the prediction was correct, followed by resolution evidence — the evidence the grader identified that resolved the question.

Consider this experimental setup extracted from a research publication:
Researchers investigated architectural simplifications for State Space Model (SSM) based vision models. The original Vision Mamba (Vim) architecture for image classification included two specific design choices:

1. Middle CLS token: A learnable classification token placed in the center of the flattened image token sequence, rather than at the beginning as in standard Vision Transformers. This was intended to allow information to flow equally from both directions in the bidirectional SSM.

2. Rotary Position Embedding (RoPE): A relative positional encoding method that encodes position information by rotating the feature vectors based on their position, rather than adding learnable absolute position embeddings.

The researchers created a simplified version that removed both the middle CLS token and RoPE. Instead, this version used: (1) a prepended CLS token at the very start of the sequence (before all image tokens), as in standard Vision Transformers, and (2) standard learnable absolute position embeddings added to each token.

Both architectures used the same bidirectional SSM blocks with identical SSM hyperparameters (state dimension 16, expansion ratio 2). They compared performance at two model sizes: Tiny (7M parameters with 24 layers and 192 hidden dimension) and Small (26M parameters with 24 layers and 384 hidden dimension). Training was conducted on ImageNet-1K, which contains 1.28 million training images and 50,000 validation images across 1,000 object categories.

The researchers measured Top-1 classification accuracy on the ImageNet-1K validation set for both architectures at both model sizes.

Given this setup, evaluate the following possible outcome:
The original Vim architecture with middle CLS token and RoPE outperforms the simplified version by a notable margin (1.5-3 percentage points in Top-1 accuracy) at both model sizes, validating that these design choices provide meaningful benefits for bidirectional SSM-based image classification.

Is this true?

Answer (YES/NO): NO